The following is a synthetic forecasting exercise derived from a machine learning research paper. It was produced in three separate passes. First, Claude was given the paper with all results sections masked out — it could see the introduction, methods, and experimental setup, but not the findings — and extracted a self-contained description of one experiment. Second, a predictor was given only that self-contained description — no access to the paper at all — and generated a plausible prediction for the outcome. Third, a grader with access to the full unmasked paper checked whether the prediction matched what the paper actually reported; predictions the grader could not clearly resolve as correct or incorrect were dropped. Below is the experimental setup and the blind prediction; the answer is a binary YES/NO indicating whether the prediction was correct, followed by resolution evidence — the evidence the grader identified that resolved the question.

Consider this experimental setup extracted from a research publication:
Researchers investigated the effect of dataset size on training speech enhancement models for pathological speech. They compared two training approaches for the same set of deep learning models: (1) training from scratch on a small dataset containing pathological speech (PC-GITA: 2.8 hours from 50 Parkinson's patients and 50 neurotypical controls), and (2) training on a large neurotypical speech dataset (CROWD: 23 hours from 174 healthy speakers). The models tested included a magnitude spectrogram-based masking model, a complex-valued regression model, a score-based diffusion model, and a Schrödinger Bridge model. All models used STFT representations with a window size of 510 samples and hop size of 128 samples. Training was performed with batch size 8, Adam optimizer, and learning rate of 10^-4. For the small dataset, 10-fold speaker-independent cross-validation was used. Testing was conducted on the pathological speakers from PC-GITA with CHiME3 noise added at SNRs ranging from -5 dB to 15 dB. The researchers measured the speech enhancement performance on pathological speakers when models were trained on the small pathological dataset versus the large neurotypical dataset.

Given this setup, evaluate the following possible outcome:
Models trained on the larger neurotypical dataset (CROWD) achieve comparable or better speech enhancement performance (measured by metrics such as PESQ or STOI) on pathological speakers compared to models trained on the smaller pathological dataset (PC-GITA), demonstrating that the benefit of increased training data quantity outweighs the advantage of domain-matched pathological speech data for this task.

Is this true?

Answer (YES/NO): NO